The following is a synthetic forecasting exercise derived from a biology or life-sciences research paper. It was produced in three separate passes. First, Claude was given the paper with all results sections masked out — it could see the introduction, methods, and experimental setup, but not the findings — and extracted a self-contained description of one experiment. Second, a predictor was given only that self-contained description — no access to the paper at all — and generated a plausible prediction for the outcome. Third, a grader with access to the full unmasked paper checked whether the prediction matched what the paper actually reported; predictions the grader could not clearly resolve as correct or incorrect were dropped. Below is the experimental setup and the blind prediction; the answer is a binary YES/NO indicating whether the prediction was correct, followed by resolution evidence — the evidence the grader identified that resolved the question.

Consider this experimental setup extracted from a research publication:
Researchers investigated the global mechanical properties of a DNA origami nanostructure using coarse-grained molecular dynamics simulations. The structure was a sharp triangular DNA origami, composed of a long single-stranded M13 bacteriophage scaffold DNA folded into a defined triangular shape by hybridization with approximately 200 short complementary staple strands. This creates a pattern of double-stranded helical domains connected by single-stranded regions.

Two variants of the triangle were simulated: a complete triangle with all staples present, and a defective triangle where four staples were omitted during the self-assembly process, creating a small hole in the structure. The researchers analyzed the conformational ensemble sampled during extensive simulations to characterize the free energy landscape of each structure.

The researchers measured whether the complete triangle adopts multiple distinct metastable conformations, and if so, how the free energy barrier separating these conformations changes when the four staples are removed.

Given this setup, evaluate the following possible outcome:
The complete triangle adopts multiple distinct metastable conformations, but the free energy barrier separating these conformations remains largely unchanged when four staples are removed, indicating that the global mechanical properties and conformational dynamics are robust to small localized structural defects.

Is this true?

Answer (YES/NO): NO